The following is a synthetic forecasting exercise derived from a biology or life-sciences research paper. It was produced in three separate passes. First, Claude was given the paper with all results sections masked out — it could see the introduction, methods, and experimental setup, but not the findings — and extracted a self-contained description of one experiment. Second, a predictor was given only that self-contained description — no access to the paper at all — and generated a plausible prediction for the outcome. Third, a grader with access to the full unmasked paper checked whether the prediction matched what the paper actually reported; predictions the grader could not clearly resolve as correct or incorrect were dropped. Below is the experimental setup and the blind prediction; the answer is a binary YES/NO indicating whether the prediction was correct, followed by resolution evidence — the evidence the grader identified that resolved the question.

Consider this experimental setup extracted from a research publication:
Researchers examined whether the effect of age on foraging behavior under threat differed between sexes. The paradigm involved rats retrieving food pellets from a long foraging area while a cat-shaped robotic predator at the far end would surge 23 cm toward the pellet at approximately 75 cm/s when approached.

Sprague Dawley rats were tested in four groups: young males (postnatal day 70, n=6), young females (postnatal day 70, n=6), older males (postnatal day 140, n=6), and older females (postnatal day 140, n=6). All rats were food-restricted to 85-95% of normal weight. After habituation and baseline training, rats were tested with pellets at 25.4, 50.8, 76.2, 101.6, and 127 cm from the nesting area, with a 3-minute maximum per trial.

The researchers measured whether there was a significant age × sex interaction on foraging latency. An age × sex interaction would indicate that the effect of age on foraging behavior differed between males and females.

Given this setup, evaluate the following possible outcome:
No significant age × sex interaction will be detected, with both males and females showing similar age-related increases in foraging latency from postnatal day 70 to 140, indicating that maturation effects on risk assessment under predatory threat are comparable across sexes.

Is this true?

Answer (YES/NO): YES